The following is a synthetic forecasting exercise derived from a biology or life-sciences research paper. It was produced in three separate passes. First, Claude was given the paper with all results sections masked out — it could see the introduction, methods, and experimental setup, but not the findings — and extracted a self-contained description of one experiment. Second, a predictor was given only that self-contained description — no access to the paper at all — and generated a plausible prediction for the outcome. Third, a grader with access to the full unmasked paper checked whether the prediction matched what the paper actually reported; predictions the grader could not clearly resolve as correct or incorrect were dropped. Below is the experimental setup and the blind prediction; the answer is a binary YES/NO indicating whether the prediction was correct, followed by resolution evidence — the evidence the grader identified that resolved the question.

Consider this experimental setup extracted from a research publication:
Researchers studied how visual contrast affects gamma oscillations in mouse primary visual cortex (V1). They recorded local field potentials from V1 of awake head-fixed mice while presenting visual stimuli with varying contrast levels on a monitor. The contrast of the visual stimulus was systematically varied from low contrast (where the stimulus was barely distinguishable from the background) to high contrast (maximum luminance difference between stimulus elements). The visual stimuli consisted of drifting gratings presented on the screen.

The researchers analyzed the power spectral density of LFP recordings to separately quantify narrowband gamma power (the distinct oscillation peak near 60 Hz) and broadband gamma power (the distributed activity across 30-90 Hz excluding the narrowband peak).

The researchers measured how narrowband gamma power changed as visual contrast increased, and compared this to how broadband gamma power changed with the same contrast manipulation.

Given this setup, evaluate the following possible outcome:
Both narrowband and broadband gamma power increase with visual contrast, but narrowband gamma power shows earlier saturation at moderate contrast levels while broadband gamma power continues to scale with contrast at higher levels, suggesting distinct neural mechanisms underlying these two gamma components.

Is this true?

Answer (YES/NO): NO